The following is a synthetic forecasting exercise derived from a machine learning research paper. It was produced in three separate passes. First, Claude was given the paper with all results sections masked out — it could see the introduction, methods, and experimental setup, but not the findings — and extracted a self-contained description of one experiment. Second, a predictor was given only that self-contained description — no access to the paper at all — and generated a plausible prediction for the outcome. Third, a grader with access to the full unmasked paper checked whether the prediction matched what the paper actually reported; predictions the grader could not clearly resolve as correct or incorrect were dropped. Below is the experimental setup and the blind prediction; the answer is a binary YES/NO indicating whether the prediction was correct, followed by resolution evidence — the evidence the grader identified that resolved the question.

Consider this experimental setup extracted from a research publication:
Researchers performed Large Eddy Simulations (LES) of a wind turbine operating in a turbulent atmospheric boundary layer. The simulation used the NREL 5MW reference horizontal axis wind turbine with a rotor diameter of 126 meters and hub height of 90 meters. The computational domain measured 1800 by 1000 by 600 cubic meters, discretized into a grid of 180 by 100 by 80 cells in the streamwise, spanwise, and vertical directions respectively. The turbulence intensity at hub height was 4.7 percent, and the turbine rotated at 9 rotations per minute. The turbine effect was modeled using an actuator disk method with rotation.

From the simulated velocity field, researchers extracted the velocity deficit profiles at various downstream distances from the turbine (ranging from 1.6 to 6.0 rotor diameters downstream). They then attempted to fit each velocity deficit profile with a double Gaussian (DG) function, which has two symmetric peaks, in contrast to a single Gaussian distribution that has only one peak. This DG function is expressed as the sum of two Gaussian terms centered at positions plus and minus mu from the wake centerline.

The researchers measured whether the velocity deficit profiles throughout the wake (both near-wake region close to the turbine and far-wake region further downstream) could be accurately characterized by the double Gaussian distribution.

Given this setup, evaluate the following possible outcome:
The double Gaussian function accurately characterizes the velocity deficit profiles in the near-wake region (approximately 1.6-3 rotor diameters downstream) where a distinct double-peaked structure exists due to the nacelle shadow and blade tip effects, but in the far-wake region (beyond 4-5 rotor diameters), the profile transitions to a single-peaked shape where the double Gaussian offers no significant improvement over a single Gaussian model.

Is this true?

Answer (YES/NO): NO